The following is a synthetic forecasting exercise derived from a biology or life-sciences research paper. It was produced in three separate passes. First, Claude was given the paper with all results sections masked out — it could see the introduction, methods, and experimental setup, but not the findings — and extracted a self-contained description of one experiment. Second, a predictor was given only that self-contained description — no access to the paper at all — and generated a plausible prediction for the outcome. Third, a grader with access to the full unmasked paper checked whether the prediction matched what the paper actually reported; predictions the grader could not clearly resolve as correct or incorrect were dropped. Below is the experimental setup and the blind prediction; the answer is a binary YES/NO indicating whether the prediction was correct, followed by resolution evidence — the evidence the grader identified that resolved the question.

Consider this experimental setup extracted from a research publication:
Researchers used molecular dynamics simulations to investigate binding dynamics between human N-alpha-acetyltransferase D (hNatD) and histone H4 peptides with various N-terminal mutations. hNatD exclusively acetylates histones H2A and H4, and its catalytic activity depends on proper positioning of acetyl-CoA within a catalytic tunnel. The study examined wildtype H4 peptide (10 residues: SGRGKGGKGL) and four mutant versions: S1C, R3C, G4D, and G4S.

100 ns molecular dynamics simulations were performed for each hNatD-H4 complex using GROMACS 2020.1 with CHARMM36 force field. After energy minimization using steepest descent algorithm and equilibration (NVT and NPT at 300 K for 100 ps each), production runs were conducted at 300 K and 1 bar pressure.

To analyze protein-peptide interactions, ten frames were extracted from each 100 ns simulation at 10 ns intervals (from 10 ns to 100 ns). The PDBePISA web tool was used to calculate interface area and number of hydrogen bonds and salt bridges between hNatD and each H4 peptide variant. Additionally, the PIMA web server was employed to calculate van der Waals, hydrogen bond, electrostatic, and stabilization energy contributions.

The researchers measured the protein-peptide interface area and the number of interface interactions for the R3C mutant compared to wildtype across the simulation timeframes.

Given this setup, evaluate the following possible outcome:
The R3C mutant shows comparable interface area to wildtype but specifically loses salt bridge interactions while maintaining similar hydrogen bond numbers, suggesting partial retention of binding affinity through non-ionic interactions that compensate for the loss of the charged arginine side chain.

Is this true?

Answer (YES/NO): NO